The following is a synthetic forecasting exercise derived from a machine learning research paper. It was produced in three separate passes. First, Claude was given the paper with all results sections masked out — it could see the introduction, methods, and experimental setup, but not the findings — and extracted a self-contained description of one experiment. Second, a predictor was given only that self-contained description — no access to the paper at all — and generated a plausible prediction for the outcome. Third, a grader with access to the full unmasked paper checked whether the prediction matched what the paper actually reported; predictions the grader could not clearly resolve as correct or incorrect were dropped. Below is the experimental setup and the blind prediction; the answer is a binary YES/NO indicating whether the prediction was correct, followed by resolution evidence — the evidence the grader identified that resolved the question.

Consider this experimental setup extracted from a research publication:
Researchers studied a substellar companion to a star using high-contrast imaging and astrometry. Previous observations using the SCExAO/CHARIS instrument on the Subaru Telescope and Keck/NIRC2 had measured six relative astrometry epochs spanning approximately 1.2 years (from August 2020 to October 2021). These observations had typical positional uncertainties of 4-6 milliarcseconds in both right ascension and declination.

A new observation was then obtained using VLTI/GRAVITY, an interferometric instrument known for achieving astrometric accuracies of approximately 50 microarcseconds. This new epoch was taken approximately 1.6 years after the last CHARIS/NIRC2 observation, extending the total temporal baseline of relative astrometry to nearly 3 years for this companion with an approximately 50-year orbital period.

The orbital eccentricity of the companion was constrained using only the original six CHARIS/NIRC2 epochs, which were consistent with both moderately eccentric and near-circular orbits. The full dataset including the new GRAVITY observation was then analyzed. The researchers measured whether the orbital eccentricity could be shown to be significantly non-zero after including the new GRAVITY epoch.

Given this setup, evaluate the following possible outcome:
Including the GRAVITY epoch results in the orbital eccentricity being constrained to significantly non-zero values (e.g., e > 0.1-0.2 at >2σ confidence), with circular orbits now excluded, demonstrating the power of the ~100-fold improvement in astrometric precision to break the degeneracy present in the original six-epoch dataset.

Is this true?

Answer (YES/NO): YES